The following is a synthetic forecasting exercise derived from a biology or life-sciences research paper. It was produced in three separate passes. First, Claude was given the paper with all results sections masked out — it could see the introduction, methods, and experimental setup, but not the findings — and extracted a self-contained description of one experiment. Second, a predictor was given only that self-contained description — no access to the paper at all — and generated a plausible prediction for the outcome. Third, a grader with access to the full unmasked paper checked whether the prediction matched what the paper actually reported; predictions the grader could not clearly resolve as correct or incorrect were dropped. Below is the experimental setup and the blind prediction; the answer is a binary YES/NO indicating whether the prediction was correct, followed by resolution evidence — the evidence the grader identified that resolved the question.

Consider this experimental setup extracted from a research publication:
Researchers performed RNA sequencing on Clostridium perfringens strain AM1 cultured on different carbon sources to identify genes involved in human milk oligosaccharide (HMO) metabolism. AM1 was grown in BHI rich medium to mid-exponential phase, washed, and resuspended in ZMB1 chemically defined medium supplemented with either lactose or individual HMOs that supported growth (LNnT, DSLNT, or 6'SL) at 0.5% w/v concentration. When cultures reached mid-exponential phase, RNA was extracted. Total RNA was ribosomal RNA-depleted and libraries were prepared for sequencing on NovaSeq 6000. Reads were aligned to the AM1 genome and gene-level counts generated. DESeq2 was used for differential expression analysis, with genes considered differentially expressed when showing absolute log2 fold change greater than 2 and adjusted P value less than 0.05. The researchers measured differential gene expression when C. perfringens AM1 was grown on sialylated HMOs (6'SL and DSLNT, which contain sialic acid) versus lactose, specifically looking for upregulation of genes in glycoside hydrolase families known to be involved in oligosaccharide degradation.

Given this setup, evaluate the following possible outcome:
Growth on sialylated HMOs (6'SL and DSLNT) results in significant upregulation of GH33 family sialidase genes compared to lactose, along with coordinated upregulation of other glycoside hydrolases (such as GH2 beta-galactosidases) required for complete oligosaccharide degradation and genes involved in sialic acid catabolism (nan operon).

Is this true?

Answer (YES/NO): NO